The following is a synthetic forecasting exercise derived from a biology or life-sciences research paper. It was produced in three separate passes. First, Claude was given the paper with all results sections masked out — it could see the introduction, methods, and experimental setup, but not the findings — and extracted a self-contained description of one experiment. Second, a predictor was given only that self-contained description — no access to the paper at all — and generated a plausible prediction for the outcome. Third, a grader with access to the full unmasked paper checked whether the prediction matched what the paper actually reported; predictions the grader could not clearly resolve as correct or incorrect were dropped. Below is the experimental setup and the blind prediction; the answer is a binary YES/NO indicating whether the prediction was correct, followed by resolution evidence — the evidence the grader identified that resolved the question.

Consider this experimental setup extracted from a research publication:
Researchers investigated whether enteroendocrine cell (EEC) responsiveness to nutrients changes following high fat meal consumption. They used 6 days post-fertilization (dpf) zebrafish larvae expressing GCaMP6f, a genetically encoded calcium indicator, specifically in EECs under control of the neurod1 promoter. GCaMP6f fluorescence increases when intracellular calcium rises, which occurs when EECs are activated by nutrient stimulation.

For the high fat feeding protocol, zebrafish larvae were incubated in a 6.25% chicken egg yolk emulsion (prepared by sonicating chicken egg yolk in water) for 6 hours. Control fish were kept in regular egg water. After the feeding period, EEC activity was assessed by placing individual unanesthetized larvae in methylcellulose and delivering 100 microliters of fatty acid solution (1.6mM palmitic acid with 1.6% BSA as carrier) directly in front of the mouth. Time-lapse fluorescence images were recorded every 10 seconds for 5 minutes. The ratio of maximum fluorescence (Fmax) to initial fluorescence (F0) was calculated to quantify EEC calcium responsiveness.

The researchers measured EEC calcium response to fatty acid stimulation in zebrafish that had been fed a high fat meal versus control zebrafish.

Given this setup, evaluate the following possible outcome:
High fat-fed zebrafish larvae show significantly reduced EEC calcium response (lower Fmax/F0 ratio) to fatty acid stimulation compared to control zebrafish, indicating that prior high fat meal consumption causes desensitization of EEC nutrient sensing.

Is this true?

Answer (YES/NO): YES